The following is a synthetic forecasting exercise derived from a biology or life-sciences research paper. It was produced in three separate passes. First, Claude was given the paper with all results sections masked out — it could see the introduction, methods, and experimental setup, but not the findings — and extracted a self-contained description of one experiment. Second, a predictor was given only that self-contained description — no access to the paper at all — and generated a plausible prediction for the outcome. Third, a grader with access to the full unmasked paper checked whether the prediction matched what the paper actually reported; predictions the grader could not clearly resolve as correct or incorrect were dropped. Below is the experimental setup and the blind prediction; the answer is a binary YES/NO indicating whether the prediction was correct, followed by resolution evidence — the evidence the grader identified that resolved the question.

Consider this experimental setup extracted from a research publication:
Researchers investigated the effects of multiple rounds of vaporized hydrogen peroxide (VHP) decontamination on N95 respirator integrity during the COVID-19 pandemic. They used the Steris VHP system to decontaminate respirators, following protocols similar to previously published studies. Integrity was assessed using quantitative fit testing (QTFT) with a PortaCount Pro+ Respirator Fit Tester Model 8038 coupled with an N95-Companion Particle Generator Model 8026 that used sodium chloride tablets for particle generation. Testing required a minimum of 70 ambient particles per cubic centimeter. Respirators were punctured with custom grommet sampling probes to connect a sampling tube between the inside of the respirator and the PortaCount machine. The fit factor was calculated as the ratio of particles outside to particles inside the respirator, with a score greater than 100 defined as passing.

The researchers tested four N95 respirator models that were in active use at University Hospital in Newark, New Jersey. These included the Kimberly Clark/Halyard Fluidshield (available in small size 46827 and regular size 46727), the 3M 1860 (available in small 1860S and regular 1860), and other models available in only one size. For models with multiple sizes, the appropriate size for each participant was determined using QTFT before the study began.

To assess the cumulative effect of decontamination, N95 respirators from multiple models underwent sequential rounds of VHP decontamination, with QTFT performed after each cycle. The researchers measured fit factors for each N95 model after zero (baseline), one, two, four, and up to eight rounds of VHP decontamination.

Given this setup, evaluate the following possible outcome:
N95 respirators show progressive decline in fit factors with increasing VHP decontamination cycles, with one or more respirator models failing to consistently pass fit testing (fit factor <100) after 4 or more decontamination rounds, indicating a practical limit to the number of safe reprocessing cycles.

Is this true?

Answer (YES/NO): NO